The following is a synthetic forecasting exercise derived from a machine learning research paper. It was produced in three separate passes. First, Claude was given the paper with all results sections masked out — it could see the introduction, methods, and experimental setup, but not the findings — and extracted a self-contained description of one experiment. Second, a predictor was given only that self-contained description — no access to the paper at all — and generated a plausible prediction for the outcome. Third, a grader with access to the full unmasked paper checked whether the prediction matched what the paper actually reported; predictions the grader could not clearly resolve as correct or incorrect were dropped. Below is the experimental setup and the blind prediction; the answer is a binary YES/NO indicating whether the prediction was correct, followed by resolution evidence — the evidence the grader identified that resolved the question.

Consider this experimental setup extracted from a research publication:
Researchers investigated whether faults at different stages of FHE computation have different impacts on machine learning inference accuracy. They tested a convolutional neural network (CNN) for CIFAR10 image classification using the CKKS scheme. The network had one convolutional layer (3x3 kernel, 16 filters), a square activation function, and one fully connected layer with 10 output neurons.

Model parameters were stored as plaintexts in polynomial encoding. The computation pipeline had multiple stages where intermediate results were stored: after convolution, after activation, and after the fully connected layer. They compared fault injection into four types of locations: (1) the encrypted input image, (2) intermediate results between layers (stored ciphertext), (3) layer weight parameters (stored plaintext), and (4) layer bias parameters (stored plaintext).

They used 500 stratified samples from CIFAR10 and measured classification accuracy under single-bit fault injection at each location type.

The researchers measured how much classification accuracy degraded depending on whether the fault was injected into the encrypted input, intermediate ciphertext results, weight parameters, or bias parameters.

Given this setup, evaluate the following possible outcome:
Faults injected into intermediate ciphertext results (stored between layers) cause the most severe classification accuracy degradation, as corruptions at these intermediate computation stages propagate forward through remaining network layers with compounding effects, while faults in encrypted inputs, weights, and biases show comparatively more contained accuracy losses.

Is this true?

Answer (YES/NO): NO